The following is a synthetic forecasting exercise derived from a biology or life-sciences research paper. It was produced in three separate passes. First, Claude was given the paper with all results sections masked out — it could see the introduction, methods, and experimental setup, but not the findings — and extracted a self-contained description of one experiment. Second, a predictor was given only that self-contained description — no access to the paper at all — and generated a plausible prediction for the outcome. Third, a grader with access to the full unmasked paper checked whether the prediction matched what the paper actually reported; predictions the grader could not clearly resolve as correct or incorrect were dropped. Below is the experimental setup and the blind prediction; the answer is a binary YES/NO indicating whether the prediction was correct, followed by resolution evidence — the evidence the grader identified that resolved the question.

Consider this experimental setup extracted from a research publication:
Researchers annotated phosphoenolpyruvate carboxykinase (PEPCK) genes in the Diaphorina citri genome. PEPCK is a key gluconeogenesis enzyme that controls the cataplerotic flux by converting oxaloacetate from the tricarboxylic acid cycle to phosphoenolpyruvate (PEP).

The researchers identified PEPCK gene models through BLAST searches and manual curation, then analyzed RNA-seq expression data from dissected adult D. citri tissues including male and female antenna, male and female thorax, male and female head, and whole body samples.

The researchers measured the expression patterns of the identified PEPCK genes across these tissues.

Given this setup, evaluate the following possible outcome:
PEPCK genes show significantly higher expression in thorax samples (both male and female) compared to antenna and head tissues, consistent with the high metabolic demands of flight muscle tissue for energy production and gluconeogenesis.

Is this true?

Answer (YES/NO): NO